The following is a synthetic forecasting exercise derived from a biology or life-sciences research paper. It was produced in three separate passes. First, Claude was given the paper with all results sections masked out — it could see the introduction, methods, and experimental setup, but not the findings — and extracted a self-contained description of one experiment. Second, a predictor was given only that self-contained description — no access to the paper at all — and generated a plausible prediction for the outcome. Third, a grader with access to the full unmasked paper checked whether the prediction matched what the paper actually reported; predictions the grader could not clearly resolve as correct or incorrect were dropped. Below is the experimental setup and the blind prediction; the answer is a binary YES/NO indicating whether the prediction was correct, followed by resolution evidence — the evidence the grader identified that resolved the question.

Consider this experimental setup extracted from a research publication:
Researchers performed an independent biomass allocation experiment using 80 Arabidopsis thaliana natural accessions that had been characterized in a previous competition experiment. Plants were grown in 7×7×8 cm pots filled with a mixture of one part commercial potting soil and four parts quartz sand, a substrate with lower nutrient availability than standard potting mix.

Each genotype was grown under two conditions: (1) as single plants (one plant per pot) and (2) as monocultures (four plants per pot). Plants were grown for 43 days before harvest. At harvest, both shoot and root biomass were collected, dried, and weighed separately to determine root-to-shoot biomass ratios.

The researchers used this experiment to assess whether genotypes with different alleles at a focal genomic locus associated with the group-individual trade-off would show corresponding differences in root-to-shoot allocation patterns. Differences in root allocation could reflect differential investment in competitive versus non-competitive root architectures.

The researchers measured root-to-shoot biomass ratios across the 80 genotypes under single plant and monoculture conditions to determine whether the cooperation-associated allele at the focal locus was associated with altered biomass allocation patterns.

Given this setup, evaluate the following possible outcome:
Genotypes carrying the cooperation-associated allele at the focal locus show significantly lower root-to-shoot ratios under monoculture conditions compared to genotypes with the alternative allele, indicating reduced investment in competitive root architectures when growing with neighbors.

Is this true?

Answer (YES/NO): YES